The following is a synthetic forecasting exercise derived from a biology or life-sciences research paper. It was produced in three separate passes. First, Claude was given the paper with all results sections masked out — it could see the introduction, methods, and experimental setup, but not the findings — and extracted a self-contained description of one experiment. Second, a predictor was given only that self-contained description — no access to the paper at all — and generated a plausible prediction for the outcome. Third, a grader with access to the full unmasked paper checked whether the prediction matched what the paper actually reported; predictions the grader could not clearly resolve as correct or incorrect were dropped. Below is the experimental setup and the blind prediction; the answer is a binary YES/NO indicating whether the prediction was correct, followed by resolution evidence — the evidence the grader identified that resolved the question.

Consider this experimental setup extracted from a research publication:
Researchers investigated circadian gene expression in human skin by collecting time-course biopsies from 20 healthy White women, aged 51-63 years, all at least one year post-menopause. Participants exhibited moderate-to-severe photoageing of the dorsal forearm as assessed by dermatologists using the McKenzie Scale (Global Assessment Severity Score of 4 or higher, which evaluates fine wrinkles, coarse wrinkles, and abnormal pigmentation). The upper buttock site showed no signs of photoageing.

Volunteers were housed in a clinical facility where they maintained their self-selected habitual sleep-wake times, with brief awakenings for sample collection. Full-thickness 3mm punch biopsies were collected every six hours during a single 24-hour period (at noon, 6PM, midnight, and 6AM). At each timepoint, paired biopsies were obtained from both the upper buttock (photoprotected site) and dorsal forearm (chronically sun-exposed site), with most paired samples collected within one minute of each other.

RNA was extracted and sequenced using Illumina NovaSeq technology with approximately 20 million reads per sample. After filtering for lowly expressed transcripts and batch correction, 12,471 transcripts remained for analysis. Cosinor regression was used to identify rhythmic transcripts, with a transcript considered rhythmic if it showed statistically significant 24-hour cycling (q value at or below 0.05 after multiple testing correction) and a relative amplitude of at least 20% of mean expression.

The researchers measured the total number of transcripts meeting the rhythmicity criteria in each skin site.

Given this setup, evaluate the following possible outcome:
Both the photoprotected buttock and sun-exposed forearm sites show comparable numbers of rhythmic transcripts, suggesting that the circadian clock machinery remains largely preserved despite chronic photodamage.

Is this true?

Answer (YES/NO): NO